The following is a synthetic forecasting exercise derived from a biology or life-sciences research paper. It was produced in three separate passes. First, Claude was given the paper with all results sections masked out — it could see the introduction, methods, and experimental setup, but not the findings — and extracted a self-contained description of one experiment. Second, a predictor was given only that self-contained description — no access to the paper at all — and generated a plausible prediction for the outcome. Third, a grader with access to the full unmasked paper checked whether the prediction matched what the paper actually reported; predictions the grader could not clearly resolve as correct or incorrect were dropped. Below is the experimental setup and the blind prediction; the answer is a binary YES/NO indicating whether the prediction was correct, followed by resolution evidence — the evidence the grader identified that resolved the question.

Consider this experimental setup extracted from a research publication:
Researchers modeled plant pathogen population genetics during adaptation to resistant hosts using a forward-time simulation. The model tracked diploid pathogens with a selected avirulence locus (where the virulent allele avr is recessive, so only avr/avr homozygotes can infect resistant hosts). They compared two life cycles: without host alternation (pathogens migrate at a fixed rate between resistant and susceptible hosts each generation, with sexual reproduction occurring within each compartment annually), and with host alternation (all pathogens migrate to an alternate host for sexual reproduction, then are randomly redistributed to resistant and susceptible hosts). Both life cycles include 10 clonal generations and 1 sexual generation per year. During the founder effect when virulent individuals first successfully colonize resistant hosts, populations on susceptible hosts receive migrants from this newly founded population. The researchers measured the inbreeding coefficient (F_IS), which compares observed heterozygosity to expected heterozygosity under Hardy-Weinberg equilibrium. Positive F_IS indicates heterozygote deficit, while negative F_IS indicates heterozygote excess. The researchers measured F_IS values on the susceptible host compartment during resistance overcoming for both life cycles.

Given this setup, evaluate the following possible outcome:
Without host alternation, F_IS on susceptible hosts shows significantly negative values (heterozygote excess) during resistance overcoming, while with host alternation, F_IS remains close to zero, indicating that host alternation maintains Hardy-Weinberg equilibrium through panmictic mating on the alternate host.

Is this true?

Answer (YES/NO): NO